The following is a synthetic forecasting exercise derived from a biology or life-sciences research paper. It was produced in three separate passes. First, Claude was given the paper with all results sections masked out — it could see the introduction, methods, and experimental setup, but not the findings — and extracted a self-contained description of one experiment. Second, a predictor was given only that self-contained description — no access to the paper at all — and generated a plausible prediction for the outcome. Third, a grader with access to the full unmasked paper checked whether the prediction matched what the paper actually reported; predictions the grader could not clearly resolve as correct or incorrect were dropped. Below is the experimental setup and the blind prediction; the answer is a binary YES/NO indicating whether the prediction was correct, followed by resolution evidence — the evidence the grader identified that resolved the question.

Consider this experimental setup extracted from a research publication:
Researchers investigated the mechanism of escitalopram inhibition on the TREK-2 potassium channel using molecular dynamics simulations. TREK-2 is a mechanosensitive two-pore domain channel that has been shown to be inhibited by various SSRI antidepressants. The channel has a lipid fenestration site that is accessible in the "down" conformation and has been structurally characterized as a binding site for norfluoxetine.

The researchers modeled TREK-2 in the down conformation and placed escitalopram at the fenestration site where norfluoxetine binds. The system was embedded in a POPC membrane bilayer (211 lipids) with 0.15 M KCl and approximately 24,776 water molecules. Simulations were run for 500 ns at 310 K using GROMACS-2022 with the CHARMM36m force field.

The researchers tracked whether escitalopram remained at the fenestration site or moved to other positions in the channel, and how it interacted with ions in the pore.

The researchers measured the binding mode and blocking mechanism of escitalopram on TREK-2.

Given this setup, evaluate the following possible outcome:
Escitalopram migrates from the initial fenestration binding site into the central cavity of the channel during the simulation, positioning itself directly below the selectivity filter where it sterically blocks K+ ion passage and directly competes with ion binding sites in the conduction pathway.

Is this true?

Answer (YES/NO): YES